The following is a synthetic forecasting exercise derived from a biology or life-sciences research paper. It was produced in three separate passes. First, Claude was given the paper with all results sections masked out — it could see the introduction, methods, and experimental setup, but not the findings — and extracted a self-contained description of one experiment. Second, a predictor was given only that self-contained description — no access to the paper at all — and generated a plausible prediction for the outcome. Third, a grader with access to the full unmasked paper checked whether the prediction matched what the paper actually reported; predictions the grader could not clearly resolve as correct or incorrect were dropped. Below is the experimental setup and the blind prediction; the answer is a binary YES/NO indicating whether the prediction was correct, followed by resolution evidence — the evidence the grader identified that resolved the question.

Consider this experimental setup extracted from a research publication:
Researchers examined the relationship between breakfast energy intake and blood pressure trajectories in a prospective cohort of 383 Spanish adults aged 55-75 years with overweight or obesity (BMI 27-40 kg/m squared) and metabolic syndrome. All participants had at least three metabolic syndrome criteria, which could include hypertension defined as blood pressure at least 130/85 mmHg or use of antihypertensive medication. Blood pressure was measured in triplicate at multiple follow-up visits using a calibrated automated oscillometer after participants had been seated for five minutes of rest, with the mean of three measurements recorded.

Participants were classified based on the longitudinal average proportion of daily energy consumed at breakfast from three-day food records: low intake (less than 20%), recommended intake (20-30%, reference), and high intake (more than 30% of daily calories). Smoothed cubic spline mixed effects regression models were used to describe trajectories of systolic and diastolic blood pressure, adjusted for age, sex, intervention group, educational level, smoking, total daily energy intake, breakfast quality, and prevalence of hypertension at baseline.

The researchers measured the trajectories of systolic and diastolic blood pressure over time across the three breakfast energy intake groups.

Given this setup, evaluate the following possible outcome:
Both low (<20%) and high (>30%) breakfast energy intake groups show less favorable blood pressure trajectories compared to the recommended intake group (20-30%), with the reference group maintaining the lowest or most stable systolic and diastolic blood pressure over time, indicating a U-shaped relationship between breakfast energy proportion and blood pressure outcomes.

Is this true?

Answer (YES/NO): NO